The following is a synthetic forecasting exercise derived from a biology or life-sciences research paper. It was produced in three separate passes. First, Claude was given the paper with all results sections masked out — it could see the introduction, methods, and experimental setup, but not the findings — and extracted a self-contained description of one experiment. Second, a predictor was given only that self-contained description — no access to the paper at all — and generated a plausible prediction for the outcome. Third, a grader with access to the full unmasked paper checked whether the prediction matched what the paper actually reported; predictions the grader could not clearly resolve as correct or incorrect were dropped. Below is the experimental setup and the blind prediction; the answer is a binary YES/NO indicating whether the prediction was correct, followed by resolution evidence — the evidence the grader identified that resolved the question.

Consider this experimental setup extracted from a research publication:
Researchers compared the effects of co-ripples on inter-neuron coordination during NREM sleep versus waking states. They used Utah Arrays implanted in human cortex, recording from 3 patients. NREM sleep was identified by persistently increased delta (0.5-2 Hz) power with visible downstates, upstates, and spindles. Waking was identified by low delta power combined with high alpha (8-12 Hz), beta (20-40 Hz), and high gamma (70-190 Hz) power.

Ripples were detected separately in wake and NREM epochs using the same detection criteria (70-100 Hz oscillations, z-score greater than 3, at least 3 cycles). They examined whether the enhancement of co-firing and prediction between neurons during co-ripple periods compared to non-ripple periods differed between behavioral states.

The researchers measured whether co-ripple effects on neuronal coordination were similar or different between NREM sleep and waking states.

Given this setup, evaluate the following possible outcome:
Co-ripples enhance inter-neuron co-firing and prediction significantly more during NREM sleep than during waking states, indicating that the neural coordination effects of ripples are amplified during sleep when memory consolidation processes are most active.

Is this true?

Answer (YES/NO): NO